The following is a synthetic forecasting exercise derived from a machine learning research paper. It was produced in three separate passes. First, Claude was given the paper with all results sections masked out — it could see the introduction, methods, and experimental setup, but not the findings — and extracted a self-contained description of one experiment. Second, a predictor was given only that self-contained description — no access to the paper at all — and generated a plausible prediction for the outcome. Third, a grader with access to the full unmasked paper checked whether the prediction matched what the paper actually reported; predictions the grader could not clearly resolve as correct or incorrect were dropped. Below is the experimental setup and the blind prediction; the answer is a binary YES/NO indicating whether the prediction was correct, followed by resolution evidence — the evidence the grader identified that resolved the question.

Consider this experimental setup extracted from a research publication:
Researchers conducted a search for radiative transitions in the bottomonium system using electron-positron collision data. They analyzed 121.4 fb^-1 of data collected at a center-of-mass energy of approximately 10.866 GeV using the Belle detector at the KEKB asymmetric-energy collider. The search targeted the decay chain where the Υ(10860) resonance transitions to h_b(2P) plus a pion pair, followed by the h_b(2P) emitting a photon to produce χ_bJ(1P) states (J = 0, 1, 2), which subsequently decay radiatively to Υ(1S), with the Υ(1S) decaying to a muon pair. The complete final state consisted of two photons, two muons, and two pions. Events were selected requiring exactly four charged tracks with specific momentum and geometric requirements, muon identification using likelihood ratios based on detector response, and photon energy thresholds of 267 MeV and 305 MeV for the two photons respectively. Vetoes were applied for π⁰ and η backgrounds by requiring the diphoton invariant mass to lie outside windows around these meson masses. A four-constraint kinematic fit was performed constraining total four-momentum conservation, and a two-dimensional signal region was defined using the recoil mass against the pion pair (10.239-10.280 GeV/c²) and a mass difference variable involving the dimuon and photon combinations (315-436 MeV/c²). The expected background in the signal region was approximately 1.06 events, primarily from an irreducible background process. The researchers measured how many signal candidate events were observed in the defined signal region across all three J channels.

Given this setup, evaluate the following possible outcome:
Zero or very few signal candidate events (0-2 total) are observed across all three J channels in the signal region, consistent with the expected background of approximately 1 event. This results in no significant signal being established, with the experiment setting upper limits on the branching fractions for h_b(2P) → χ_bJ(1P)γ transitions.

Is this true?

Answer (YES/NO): YES